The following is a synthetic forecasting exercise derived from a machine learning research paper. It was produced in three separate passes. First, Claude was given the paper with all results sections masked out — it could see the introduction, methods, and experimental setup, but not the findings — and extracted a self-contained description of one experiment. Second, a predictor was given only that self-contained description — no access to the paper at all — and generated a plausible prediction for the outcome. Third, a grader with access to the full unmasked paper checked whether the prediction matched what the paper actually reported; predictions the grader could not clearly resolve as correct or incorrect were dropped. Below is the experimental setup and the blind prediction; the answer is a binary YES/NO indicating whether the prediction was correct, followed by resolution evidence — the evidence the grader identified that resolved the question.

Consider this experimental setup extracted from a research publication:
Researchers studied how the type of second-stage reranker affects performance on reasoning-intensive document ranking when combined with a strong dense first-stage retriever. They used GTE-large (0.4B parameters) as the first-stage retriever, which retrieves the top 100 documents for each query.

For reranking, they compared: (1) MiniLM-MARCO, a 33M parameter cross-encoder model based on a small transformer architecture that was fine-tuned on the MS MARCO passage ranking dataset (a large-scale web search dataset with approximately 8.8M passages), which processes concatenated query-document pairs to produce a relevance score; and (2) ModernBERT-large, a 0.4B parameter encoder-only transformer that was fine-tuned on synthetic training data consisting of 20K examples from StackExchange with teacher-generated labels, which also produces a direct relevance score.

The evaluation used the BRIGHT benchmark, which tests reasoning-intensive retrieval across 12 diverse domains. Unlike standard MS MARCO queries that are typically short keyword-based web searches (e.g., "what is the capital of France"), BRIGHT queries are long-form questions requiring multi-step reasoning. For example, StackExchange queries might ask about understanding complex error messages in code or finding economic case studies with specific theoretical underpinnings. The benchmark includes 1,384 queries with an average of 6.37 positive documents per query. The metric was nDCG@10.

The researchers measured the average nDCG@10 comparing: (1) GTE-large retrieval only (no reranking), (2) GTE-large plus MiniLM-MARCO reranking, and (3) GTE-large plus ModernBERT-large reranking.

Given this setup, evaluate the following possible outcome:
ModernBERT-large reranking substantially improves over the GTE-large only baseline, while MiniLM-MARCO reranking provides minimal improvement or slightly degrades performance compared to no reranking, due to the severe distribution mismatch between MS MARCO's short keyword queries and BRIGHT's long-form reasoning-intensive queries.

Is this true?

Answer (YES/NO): NO